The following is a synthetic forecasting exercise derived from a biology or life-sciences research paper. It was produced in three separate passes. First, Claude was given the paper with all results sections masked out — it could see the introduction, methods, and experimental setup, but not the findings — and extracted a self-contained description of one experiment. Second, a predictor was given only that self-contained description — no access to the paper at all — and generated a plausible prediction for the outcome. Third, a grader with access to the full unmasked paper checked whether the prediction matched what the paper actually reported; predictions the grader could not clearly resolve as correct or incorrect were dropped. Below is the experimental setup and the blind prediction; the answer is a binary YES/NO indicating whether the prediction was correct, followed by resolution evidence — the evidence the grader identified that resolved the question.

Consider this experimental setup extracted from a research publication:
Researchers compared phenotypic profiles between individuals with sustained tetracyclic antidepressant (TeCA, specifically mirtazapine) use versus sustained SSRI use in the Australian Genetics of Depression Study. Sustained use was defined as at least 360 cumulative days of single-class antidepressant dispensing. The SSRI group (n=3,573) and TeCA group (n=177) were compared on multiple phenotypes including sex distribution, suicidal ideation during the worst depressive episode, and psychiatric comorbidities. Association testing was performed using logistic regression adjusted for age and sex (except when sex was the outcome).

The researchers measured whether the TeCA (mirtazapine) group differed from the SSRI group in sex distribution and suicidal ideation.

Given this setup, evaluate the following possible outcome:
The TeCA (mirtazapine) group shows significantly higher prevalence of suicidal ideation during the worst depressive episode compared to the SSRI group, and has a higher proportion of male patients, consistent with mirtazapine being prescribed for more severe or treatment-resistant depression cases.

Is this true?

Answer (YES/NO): YES